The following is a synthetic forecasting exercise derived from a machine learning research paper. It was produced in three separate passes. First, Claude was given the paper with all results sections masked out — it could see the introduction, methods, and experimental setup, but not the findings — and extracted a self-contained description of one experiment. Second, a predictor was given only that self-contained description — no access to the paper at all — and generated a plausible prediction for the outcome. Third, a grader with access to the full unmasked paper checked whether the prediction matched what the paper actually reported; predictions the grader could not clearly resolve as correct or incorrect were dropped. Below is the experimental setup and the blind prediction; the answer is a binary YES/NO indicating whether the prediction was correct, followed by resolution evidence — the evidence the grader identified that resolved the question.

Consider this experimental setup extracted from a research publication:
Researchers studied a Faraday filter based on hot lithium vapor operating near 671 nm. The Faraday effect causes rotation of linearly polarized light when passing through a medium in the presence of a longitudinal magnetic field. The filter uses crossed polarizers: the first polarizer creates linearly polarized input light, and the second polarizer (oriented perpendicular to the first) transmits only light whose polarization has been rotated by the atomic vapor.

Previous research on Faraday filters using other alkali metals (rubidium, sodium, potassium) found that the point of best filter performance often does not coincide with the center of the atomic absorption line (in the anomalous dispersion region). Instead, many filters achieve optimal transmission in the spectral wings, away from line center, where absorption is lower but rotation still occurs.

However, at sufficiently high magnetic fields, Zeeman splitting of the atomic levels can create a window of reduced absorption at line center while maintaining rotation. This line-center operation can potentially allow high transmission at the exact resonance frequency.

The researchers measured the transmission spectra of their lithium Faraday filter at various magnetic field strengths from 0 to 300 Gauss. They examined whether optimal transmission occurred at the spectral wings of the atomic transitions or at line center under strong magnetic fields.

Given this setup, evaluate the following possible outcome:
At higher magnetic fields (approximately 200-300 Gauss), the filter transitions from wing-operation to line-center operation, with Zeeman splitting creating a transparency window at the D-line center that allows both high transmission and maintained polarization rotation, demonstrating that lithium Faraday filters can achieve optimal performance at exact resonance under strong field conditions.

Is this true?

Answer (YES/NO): NO